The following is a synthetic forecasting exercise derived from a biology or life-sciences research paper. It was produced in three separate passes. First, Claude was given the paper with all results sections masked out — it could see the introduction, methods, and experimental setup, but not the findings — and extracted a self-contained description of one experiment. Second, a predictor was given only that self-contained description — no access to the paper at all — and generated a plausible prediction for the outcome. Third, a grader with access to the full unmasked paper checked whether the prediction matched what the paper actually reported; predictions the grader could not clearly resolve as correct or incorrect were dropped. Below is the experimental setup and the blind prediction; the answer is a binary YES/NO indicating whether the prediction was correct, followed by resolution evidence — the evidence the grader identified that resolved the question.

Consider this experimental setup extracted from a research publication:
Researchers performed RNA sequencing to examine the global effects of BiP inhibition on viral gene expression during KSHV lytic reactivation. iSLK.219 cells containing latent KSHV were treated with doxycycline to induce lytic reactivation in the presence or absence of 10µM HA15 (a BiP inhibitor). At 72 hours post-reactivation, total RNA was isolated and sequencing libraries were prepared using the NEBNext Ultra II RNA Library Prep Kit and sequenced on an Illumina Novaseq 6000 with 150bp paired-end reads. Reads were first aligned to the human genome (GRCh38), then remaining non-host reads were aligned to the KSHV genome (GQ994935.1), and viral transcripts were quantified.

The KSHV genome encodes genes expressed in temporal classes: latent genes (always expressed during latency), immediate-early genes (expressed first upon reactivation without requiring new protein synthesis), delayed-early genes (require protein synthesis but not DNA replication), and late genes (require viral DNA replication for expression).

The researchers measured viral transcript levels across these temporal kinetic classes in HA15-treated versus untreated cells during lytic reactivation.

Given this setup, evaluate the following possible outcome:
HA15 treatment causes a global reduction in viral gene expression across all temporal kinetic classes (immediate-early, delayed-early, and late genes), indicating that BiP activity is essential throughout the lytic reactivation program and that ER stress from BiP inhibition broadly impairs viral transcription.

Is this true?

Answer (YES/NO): YES